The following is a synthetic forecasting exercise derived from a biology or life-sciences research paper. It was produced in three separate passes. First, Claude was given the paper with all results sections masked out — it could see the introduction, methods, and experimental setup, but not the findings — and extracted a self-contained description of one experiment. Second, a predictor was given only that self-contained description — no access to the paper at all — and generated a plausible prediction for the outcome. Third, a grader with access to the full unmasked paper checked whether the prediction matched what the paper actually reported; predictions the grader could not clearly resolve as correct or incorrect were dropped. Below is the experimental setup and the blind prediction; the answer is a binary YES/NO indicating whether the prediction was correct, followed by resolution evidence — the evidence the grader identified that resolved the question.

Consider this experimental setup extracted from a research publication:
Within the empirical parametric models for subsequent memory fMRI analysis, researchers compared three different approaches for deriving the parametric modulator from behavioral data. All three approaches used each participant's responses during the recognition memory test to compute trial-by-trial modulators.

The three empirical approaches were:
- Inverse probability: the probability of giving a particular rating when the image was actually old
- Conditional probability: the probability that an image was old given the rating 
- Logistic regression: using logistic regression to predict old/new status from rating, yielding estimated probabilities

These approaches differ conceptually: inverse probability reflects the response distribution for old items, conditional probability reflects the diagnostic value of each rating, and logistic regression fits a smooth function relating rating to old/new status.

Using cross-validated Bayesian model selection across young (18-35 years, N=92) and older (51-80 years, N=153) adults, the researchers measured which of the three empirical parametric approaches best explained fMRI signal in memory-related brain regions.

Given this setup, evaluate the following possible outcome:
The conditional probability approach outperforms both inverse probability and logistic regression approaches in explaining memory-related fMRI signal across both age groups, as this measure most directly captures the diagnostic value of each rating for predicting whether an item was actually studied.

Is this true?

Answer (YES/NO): NO